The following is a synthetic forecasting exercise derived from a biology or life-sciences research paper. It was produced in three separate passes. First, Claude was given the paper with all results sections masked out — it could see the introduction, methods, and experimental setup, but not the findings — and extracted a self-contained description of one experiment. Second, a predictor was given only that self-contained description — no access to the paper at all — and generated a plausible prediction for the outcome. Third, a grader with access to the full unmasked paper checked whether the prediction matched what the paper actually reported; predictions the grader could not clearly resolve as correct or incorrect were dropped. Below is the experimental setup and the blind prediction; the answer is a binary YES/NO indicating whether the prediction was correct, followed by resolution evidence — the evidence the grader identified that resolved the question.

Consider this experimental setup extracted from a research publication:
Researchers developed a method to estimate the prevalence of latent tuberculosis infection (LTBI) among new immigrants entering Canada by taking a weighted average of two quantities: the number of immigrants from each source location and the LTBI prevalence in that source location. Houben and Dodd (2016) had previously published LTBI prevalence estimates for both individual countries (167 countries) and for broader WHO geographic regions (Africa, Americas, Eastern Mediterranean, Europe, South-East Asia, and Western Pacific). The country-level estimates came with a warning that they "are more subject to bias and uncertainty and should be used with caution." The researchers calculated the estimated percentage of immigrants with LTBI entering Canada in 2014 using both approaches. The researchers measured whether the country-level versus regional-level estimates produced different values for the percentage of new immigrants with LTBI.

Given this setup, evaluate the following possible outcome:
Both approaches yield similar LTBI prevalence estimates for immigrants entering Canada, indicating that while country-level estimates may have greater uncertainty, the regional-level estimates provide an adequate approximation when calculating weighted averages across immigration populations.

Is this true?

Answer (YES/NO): YES